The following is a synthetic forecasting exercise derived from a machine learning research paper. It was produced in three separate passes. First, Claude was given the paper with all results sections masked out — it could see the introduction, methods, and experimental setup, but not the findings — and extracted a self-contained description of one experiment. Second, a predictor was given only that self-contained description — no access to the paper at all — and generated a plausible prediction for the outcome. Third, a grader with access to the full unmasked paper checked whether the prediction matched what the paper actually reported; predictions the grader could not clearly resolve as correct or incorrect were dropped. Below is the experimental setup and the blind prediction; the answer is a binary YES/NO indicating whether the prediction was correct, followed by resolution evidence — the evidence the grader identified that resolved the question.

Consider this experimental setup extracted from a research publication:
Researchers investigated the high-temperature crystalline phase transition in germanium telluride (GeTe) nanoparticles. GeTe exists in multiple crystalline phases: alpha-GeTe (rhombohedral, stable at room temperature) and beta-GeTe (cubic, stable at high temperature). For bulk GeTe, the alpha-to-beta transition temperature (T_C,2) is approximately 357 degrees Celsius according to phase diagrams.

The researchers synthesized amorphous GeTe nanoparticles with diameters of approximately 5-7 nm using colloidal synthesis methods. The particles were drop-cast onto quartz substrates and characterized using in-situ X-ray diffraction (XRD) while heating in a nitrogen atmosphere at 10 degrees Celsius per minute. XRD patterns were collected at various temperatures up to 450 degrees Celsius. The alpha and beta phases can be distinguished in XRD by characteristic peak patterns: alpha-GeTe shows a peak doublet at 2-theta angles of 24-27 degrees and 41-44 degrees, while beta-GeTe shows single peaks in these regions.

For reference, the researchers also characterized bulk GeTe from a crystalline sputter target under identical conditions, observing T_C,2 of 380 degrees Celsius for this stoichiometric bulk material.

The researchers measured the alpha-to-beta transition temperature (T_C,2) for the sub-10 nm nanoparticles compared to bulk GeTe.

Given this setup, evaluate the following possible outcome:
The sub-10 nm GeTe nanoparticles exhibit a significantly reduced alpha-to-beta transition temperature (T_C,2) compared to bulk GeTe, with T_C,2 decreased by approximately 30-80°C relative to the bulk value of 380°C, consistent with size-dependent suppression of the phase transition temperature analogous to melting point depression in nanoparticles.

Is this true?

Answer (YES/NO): NO